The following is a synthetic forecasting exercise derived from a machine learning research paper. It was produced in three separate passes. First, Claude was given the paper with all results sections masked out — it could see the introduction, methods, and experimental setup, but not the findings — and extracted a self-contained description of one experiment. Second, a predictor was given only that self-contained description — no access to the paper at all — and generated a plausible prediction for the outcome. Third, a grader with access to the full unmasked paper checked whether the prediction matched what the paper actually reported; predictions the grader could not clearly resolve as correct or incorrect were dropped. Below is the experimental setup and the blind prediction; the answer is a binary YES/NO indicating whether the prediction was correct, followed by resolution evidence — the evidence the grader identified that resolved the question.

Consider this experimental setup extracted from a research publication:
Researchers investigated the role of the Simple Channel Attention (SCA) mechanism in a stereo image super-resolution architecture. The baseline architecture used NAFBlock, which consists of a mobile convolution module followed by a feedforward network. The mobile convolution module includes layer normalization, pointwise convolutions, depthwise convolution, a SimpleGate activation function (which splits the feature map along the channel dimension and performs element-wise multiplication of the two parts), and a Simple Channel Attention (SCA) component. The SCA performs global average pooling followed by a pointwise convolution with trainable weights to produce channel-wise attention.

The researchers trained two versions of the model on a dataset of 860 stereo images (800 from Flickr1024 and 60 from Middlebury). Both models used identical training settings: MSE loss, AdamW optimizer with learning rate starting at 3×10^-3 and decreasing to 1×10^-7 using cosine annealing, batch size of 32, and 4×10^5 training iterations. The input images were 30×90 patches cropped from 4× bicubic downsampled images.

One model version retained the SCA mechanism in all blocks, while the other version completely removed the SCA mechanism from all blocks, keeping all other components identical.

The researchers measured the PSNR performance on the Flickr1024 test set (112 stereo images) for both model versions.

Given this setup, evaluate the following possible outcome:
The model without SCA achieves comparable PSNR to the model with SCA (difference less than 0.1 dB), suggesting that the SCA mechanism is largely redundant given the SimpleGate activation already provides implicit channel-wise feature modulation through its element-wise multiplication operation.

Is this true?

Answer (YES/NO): YES